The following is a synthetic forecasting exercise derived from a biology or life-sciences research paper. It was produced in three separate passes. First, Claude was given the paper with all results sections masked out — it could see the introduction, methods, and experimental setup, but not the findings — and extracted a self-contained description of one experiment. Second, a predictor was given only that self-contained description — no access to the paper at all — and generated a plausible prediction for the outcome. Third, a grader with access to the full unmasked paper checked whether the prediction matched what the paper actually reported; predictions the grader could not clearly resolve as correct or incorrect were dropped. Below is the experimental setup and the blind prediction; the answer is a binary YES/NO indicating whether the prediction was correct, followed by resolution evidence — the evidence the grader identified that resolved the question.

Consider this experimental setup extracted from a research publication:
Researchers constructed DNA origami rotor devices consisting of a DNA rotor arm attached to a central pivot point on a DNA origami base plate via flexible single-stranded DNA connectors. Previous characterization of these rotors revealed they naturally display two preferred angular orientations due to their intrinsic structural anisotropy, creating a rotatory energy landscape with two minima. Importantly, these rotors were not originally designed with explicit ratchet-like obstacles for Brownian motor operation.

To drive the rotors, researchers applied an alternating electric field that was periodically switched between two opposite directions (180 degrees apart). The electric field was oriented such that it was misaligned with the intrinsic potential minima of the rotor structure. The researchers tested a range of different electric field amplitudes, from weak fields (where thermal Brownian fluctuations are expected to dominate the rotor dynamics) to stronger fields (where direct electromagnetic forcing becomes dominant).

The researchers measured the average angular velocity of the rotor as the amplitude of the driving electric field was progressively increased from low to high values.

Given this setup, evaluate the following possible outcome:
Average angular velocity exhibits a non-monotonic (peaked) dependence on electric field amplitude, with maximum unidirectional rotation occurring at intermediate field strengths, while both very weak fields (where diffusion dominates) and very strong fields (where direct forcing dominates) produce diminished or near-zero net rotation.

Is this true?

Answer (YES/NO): YES